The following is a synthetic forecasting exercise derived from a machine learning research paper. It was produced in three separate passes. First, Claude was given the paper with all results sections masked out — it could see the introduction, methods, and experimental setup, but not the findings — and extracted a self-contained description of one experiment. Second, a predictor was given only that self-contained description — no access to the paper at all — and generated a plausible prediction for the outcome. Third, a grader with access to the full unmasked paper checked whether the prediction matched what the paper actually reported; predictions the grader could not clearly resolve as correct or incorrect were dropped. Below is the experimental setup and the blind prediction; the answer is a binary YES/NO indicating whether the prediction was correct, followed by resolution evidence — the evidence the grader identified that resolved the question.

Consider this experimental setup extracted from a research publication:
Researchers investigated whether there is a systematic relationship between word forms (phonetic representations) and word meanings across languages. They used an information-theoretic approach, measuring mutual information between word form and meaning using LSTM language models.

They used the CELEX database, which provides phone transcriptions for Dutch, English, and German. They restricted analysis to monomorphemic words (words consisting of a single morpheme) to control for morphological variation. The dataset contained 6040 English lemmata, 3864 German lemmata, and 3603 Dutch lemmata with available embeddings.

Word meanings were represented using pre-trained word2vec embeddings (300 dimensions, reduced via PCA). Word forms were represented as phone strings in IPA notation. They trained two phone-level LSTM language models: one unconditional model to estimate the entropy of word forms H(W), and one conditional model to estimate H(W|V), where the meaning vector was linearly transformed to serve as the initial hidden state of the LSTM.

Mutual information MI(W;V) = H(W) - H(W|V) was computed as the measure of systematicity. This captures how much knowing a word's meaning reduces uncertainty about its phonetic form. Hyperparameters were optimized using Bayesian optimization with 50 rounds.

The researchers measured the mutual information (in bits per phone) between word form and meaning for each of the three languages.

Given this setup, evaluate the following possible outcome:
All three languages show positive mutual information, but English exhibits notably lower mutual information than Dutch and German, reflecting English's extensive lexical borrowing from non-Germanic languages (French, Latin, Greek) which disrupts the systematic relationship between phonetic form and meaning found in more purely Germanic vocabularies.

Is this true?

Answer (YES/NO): NO